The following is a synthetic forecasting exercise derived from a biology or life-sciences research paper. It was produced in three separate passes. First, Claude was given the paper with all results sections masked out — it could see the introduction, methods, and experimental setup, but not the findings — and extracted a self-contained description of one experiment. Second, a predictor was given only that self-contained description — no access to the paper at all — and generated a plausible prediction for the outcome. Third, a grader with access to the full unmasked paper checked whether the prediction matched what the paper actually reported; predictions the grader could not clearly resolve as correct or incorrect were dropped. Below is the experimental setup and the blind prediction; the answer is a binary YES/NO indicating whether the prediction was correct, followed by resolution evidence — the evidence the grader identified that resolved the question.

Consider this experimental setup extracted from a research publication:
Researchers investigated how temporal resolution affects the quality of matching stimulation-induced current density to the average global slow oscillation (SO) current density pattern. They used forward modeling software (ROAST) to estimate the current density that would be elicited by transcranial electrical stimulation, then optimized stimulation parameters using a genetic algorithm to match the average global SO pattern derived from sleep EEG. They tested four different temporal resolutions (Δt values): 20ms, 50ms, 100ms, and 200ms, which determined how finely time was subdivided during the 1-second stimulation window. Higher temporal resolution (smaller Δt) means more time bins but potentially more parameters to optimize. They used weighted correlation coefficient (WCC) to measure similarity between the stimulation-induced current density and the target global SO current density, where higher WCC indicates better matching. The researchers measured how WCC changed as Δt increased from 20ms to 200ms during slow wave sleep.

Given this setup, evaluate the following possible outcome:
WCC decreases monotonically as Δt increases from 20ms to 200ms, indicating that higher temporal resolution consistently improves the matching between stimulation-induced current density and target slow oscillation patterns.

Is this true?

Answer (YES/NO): NO